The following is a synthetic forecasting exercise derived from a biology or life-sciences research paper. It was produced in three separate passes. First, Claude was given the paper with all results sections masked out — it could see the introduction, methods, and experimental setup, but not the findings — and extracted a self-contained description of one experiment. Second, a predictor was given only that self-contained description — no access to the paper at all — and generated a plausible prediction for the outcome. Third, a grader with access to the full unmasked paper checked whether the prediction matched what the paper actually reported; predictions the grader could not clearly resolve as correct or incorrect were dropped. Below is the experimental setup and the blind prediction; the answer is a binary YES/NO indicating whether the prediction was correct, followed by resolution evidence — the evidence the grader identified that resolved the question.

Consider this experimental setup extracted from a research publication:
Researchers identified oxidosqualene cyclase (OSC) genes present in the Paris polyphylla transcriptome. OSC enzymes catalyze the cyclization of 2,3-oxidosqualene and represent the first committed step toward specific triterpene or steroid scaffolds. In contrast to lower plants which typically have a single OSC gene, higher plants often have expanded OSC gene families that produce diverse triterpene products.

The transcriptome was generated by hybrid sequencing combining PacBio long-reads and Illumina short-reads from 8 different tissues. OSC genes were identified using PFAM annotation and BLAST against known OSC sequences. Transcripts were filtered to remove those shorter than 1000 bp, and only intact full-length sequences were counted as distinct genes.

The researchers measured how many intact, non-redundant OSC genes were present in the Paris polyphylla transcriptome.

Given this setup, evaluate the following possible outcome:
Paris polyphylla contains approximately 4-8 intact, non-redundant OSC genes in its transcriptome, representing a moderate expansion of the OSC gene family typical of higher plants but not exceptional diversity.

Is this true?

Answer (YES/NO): NO